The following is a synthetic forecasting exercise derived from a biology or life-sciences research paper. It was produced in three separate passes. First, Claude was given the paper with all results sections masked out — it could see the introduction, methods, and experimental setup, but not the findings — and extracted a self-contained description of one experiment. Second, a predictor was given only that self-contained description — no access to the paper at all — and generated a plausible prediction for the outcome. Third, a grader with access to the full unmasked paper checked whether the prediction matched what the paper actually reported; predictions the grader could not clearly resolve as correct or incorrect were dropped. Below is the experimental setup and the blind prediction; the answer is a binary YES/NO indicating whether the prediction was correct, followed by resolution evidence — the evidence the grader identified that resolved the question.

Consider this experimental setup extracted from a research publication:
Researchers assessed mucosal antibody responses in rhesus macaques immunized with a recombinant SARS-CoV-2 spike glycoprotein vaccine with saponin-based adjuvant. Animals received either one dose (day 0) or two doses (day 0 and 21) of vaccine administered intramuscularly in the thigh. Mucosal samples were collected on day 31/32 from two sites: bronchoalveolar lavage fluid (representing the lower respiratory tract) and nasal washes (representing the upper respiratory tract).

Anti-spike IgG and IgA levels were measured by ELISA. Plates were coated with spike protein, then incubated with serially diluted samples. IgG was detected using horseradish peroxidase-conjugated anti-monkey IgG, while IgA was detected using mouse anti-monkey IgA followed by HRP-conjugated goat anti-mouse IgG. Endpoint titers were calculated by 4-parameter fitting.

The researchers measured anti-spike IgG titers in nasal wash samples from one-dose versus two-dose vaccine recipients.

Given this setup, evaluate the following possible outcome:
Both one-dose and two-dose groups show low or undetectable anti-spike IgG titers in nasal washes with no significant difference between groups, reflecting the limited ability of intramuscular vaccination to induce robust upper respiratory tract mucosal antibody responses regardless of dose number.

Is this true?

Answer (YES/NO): NO